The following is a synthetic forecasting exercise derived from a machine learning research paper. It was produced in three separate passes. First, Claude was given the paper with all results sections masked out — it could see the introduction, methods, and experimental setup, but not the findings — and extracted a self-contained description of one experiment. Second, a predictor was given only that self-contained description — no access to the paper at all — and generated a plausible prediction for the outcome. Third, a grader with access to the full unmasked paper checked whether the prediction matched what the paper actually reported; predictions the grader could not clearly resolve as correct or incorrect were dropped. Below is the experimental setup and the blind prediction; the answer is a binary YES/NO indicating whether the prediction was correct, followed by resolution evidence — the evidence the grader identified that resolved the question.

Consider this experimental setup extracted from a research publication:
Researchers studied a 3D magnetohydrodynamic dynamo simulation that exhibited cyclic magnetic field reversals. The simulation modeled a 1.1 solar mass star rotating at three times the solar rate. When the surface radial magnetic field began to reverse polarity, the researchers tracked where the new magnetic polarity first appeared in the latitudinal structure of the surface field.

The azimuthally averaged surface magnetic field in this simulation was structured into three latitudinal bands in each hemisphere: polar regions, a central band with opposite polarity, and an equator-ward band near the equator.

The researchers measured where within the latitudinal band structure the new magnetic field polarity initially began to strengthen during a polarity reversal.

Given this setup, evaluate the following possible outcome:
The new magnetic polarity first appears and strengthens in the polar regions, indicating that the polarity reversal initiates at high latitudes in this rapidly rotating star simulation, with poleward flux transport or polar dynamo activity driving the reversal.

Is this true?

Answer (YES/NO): NO